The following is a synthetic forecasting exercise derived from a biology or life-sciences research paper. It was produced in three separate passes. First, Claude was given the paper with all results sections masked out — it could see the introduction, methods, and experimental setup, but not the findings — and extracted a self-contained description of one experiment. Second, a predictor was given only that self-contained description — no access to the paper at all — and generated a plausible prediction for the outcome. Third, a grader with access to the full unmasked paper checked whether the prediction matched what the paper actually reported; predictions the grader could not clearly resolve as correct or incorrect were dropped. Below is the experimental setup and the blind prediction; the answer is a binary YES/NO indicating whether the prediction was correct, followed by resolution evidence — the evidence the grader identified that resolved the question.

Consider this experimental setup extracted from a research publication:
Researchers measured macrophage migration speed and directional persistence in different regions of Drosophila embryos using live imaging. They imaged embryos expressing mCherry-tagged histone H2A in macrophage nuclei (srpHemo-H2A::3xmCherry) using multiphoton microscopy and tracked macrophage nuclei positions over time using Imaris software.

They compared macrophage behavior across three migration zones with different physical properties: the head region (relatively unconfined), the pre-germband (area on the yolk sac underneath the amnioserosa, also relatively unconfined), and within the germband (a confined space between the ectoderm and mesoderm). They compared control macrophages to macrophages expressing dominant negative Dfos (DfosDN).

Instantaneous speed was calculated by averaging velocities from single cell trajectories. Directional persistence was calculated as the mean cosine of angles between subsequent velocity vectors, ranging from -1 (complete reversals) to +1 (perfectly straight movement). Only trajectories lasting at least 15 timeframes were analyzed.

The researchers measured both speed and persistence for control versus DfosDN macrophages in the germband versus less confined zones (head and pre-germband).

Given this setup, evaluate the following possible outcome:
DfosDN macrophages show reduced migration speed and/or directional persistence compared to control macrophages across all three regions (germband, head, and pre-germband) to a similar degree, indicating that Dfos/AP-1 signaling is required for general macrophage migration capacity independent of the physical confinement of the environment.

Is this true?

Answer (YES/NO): NO